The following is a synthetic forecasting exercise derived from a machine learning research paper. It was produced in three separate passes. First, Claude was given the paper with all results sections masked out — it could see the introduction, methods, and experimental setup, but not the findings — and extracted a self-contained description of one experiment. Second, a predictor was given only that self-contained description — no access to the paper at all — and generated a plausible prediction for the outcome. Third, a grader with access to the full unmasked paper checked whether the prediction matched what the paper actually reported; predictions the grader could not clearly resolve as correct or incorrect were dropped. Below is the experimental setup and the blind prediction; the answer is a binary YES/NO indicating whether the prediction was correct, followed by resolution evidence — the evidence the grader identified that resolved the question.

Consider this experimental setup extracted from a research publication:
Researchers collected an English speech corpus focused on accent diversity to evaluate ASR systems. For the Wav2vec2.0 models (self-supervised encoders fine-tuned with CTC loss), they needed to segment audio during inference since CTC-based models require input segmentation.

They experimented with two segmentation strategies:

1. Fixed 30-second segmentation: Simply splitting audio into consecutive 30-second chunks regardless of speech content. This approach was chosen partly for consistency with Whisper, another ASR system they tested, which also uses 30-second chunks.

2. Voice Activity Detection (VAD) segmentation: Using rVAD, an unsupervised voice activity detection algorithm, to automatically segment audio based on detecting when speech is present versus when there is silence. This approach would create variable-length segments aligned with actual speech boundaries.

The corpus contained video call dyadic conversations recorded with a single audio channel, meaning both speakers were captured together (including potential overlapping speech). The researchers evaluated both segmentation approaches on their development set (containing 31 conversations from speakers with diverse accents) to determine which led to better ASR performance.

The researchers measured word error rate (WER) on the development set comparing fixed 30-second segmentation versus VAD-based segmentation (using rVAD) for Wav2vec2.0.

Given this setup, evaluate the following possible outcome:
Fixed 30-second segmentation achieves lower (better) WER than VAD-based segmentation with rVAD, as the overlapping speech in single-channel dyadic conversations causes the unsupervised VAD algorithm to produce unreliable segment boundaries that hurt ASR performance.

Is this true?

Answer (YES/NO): YES